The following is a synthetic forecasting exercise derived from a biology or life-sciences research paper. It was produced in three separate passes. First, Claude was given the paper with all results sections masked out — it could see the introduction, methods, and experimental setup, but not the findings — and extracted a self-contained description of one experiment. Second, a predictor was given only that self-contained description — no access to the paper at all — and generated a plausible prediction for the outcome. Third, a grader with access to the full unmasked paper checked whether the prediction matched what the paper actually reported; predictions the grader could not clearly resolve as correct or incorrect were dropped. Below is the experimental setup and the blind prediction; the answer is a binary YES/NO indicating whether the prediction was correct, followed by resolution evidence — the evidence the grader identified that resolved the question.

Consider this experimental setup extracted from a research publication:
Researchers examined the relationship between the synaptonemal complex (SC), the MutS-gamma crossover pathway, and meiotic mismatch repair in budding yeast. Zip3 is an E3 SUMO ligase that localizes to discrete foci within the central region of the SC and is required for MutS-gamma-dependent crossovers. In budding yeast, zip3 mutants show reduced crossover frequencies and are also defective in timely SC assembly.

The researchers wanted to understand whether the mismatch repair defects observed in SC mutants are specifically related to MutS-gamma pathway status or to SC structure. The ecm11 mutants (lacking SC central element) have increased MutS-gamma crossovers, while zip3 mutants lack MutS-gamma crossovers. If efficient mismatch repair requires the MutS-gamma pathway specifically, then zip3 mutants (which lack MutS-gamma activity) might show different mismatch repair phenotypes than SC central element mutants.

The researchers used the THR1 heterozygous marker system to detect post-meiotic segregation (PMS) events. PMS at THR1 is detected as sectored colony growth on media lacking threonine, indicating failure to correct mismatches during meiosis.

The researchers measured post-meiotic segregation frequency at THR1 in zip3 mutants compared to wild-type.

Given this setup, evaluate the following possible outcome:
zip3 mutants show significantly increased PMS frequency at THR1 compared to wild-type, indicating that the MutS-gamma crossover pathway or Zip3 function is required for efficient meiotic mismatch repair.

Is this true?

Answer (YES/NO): YES